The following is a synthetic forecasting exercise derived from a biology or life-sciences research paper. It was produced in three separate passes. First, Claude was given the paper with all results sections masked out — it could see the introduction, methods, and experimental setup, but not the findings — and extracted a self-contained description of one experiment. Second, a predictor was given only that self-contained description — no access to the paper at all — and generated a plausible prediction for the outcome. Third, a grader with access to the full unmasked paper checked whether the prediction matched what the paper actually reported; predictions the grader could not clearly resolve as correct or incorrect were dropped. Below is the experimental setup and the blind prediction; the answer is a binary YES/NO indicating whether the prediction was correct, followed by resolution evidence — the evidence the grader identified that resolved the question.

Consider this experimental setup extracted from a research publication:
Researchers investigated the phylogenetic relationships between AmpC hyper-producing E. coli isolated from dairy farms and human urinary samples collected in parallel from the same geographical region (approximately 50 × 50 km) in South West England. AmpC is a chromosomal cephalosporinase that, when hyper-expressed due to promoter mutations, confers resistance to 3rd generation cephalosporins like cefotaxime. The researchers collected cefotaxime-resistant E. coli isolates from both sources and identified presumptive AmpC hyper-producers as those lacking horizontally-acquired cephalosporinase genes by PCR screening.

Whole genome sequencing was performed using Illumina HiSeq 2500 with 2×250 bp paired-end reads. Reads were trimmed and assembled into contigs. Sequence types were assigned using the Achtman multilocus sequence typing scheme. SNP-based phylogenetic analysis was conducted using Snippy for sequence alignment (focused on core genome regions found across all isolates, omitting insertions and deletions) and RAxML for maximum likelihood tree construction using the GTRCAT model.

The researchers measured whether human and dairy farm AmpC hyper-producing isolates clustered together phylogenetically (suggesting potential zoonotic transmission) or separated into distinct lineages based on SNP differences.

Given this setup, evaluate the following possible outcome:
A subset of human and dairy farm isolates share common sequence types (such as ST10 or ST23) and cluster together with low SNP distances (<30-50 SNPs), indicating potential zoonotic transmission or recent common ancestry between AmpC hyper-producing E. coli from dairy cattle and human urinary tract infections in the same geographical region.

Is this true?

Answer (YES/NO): NO